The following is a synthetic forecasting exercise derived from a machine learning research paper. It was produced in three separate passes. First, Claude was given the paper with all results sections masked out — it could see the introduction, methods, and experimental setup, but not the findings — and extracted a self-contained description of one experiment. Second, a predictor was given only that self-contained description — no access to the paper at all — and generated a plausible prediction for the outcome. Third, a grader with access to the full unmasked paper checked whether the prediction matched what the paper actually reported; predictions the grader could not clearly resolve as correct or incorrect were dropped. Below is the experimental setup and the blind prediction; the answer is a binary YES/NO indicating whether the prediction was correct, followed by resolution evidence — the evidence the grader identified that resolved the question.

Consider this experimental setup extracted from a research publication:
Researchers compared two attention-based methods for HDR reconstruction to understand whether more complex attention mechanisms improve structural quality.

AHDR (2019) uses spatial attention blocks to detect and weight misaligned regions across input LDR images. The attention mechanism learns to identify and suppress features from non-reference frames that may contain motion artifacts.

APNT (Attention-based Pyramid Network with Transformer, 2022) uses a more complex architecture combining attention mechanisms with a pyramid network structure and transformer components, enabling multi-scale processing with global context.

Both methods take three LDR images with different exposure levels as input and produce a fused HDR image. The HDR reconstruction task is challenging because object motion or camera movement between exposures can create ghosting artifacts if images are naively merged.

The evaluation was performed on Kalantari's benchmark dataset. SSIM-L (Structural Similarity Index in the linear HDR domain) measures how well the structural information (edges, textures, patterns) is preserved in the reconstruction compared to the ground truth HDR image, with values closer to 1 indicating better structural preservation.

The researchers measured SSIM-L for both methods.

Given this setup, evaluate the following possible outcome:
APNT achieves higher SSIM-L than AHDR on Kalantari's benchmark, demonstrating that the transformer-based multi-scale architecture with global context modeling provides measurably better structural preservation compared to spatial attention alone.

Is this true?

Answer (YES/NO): YES